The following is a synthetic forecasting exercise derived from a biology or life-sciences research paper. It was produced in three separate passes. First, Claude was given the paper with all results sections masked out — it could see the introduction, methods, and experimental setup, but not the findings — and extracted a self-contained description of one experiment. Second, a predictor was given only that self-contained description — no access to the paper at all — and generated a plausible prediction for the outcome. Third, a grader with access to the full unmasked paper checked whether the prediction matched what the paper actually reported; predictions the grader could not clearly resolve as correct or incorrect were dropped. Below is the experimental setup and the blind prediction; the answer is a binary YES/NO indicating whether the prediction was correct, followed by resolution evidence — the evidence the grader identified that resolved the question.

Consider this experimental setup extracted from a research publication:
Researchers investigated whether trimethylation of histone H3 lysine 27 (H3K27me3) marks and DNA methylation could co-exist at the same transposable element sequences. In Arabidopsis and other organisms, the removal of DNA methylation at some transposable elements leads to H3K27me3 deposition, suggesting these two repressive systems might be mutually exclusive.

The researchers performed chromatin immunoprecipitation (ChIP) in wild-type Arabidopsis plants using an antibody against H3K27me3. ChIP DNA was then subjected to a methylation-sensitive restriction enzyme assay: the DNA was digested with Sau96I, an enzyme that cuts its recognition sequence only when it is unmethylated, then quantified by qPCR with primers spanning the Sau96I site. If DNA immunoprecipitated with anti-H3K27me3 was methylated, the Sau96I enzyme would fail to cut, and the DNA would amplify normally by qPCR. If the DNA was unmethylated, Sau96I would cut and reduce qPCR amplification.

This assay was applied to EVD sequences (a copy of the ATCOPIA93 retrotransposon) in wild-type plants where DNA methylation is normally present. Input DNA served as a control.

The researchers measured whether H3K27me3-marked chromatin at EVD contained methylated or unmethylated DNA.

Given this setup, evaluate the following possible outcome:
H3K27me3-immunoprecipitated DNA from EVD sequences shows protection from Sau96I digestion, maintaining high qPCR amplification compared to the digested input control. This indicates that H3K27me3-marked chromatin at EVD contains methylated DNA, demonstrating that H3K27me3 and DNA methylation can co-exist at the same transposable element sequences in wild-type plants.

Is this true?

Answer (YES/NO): YES